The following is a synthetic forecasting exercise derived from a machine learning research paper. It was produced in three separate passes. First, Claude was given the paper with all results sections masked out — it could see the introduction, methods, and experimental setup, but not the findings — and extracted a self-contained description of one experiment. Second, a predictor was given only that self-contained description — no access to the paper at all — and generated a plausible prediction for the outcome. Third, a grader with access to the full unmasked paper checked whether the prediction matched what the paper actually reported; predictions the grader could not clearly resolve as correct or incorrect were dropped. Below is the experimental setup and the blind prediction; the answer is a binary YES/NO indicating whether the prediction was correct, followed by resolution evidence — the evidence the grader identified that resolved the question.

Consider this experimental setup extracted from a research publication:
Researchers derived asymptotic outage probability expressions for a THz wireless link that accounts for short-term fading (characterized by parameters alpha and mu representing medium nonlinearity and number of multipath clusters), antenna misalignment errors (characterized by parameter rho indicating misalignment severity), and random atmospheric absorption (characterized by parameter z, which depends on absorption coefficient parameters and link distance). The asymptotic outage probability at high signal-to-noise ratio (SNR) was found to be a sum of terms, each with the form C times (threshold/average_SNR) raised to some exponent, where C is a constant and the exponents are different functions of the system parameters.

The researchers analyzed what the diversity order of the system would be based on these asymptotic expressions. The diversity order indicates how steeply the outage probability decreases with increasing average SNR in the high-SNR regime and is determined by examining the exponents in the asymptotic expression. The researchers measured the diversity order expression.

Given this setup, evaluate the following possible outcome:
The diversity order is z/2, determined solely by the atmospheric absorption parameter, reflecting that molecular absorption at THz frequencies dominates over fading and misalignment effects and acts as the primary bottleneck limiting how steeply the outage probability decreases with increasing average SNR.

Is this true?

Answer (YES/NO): NO